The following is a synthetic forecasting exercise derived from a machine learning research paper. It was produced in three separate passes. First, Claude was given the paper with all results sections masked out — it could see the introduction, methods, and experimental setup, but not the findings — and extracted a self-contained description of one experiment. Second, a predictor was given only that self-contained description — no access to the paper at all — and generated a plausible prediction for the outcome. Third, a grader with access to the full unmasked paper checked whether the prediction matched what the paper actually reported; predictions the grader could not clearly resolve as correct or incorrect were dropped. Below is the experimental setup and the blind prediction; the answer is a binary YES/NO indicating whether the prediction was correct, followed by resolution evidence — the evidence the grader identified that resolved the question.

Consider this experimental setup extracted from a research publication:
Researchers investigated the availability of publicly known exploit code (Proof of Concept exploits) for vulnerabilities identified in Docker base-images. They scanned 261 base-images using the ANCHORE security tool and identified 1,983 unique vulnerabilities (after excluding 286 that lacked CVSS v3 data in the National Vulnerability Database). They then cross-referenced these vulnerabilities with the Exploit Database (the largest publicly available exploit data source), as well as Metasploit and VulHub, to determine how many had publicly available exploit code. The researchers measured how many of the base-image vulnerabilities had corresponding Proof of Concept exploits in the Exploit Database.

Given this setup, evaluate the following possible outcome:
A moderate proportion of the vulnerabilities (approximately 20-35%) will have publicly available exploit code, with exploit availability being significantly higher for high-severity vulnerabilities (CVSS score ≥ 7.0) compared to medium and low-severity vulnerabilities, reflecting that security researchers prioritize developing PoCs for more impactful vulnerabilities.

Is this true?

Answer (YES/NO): NO